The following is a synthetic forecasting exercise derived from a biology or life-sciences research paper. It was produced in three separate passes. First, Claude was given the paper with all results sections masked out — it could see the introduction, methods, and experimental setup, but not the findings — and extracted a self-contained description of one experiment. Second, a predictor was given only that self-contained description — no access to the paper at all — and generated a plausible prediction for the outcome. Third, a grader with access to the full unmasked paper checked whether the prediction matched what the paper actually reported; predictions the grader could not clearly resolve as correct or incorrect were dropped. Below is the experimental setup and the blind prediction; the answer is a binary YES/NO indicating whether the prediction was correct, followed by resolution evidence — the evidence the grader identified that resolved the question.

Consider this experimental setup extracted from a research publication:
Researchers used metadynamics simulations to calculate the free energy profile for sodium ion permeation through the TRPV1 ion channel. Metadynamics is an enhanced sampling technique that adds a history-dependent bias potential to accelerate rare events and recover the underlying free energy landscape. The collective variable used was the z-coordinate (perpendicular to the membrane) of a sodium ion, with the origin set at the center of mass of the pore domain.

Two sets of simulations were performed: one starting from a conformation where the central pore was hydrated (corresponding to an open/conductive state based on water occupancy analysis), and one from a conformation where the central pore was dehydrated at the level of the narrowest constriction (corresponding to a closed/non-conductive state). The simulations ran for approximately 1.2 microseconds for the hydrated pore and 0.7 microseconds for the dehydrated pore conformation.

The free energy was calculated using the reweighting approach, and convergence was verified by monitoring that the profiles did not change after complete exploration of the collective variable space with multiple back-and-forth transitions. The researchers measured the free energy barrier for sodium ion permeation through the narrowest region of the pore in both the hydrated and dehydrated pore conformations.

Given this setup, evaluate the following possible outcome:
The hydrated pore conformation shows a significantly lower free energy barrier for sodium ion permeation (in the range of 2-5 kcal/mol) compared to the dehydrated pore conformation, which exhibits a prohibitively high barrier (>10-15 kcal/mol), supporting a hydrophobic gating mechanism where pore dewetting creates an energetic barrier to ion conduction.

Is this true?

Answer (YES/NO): YES